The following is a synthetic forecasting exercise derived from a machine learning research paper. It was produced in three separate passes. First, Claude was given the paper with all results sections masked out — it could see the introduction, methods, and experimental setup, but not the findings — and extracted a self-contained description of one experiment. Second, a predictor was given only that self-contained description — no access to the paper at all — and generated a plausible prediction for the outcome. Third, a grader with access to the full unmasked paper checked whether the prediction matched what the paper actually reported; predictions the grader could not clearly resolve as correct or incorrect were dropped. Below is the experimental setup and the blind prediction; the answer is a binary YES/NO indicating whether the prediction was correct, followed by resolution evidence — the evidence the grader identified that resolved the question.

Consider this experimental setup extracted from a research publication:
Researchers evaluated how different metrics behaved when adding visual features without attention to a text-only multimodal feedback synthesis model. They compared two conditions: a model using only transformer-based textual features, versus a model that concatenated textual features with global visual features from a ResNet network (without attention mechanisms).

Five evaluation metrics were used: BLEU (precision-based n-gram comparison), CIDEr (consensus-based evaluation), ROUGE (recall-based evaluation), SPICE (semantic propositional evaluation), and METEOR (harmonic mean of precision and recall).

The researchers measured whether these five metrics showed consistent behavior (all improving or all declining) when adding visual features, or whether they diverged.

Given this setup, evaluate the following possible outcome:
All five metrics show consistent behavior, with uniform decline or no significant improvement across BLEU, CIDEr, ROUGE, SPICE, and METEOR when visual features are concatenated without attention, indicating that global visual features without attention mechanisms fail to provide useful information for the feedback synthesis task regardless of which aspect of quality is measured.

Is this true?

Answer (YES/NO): NO